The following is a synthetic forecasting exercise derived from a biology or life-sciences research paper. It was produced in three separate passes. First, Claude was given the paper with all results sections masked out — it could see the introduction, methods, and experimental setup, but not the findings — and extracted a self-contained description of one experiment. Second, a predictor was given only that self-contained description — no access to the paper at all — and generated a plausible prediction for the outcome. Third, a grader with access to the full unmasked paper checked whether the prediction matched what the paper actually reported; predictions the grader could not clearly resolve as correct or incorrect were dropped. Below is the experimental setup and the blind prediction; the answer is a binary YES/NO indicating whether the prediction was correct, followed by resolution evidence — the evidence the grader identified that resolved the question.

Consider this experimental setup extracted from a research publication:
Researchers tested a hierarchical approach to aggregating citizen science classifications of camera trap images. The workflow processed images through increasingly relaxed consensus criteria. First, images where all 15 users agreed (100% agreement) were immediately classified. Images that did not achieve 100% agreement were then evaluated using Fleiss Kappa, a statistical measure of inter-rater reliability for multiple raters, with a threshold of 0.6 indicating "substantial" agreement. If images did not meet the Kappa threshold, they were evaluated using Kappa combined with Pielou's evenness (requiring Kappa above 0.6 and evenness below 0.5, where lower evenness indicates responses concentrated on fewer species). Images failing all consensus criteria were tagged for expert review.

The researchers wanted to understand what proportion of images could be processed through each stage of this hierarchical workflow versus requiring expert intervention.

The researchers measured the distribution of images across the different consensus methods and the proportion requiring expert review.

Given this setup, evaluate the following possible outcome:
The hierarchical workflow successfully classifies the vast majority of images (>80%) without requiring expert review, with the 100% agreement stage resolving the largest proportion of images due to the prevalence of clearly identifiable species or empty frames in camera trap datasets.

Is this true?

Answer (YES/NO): YES